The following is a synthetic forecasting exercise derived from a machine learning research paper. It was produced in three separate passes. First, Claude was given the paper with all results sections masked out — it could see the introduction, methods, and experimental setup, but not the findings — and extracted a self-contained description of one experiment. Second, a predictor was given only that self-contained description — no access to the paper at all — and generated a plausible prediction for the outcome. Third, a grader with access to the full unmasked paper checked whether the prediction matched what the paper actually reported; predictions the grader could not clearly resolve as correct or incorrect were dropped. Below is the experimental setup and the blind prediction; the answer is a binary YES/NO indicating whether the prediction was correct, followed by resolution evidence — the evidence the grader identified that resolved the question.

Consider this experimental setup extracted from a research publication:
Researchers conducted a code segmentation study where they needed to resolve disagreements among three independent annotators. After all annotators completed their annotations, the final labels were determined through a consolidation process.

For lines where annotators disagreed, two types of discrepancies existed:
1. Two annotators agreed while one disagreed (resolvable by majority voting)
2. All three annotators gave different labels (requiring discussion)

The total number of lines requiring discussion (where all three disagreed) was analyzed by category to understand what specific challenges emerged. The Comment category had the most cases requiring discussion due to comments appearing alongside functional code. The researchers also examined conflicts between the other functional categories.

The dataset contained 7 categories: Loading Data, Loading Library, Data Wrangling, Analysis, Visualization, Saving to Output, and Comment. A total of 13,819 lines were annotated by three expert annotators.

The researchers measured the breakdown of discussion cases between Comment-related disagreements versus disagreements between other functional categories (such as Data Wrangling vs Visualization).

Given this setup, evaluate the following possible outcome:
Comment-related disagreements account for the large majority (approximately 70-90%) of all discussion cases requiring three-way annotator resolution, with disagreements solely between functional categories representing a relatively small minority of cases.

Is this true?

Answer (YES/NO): YES